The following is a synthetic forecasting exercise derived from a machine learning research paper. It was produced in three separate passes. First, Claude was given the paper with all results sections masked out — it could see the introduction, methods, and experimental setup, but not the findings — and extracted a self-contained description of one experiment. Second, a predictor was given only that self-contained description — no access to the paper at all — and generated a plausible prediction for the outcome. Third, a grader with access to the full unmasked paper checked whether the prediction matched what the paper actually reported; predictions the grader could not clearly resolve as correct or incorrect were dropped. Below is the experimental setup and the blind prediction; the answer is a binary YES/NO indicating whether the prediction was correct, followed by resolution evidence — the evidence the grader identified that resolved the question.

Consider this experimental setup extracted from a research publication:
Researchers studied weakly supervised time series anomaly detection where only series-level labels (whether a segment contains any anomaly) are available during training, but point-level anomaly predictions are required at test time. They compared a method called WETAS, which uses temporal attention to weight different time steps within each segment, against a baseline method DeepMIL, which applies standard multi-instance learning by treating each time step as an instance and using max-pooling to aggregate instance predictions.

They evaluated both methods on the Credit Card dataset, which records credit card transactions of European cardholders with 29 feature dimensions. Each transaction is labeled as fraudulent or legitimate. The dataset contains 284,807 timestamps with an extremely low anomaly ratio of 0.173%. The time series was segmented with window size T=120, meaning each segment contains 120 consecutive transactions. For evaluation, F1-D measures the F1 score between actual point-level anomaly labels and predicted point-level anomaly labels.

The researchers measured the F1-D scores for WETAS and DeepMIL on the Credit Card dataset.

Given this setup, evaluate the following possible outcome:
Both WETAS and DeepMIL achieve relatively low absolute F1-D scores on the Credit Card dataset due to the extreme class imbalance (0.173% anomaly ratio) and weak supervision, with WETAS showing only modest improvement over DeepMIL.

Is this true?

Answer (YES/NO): NO